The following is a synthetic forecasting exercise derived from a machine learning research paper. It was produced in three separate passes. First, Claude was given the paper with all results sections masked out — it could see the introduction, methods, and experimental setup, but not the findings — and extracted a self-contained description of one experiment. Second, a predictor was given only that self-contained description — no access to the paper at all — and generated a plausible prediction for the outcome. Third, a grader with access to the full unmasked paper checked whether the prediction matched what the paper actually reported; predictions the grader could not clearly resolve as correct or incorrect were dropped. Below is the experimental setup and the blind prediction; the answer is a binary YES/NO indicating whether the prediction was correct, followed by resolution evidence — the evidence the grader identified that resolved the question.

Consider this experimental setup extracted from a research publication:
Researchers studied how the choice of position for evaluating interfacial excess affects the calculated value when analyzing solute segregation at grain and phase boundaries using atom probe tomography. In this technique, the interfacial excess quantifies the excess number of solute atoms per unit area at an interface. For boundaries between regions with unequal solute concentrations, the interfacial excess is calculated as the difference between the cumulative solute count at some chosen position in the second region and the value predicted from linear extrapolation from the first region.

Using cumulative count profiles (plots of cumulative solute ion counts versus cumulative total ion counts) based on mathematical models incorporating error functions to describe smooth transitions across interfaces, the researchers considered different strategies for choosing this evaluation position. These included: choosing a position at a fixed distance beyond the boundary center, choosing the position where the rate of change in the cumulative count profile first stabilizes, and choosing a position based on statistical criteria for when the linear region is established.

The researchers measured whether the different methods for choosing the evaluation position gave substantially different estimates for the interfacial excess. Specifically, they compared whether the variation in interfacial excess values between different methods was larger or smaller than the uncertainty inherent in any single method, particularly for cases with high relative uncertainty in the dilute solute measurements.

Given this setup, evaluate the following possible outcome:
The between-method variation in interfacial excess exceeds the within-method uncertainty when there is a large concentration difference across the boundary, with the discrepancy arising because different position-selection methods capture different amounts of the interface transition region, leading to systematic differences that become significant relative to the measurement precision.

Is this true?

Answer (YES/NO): NO